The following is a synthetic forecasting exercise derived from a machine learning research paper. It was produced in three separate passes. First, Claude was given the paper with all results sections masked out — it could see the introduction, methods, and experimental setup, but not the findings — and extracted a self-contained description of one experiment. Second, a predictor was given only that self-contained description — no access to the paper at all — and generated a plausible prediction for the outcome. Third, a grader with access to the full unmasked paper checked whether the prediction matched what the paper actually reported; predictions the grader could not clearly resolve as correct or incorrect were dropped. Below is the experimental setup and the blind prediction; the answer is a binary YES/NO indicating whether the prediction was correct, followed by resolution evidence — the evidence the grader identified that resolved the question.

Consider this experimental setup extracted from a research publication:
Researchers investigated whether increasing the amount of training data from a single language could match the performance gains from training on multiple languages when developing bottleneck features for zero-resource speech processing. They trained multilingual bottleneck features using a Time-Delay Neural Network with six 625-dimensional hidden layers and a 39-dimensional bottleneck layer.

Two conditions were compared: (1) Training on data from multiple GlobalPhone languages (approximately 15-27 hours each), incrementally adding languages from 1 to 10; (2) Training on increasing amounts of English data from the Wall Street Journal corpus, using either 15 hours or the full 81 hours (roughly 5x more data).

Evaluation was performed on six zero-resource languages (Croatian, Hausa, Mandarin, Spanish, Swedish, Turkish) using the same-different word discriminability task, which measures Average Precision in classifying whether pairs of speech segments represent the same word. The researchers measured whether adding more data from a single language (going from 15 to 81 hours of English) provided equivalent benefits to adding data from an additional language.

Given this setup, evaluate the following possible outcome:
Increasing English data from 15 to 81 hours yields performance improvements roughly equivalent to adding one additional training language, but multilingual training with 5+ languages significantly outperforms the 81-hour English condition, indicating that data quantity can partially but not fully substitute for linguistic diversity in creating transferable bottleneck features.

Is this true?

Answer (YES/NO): NO